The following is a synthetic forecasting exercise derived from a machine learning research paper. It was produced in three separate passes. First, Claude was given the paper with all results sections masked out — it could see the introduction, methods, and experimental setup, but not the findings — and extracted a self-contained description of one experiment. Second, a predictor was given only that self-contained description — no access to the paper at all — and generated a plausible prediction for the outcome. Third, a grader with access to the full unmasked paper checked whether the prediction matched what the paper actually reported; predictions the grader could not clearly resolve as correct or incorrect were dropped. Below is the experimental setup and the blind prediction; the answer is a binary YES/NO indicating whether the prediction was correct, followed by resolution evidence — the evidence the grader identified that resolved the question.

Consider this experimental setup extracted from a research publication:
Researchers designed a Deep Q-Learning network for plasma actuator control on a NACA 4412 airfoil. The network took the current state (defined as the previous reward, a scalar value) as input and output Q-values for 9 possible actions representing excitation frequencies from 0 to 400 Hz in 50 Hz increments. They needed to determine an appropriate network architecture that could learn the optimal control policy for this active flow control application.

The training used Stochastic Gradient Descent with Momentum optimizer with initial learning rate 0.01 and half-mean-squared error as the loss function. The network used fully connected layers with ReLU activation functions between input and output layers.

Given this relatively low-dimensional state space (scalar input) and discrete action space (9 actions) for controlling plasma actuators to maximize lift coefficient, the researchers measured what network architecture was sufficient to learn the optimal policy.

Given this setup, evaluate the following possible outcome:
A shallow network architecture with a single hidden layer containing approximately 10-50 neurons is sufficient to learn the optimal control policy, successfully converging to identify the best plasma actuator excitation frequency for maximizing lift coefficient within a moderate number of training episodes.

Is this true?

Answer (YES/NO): NO